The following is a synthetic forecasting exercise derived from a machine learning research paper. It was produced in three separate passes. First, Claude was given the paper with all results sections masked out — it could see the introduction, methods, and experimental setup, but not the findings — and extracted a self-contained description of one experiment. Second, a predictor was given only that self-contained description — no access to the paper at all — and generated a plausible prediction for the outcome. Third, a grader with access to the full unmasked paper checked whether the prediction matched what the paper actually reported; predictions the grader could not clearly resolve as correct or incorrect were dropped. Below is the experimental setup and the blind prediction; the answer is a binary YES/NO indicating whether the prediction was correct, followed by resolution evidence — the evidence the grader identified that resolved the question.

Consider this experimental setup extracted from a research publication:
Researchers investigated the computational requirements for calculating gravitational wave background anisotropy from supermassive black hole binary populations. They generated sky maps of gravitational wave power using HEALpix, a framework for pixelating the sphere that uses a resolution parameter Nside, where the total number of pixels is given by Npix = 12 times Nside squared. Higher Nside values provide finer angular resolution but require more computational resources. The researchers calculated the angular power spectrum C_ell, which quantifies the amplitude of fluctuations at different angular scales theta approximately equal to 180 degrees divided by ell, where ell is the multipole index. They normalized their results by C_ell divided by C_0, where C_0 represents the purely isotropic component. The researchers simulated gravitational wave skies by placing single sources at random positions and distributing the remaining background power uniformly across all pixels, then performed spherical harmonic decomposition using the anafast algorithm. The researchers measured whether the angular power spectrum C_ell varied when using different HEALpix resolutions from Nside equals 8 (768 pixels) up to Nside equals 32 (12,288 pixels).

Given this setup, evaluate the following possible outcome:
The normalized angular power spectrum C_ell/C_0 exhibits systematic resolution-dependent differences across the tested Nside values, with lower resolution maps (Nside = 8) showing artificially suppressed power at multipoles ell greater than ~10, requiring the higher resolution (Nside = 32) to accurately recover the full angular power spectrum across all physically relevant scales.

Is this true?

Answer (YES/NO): NO